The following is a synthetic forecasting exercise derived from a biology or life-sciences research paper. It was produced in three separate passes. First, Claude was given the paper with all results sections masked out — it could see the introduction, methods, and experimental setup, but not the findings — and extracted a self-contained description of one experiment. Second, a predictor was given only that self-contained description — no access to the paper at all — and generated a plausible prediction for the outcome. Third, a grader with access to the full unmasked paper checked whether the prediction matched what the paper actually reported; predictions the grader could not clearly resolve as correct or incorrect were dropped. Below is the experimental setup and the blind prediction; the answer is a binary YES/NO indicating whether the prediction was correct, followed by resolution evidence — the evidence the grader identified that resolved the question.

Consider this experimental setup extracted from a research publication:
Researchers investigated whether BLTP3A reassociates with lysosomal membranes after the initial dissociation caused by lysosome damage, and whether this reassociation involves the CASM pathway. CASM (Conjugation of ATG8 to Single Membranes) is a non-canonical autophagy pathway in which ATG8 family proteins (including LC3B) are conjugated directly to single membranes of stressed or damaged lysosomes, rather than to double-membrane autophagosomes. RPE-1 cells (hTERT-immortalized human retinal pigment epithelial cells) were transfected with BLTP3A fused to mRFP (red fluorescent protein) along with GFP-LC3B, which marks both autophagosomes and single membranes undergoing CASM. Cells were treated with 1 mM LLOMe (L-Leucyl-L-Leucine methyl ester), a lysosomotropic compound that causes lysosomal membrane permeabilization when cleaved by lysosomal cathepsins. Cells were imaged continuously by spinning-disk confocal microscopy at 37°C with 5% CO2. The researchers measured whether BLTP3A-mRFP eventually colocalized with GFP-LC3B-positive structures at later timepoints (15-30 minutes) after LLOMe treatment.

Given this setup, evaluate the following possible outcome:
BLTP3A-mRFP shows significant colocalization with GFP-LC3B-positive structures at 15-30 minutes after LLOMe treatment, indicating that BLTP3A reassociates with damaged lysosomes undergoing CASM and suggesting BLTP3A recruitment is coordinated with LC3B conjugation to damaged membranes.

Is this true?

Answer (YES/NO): YES